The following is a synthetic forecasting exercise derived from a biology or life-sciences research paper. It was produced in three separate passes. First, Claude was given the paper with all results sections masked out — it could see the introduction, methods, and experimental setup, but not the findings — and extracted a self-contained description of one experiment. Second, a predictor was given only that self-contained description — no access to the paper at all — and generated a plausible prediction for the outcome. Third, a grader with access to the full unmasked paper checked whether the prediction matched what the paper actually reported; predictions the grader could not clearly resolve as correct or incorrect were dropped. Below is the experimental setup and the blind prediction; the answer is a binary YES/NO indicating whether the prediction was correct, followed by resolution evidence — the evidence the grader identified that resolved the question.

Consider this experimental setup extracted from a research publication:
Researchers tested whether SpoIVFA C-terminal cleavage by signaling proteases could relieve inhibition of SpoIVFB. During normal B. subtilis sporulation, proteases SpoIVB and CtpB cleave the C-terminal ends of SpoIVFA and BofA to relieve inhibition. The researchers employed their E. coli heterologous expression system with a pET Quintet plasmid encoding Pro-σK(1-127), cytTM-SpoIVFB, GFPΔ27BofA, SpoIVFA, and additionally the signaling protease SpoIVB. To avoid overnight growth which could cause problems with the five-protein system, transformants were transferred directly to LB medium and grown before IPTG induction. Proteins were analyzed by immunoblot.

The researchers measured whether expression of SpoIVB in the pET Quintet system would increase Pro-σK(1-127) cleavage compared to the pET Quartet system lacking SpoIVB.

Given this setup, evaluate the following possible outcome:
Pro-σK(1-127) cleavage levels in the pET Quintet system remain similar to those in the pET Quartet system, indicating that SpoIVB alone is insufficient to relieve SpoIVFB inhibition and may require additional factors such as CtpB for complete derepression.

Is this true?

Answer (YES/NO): NO